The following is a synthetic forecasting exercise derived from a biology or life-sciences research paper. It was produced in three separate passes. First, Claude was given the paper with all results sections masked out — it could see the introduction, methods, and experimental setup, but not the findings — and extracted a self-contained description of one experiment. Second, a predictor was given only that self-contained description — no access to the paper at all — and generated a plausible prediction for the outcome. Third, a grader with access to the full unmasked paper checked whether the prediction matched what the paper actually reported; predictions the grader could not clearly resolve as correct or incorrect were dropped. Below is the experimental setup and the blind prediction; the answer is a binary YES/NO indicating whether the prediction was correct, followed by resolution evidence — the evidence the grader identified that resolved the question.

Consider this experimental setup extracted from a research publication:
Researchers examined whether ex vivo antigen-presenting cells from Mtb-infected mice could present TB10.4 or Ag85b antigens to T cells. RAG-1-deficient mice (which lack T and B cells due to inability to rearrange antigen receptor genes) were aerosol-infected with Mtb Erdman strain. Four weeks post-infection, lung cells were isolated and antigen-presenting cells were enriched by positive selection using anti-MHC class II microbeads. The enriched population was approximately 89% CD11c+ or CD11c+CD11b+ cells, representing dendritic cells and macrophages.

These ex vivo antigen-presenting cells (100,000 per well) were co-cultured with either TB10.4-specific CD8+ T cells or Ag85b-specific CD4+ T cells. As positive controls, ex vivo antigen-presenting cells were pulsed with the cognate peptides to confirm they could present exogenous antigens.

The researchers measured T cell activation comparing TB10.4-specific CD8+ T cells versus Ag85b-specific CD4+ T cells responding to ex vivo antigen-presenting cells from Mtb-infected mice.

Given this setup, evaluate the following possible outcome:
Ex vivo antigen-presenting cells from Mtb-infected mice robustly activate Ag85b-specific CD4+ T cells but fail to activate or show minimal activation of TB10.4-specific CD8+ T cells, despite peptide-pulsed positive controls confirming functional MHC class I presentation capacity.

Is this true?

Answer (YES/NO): NO